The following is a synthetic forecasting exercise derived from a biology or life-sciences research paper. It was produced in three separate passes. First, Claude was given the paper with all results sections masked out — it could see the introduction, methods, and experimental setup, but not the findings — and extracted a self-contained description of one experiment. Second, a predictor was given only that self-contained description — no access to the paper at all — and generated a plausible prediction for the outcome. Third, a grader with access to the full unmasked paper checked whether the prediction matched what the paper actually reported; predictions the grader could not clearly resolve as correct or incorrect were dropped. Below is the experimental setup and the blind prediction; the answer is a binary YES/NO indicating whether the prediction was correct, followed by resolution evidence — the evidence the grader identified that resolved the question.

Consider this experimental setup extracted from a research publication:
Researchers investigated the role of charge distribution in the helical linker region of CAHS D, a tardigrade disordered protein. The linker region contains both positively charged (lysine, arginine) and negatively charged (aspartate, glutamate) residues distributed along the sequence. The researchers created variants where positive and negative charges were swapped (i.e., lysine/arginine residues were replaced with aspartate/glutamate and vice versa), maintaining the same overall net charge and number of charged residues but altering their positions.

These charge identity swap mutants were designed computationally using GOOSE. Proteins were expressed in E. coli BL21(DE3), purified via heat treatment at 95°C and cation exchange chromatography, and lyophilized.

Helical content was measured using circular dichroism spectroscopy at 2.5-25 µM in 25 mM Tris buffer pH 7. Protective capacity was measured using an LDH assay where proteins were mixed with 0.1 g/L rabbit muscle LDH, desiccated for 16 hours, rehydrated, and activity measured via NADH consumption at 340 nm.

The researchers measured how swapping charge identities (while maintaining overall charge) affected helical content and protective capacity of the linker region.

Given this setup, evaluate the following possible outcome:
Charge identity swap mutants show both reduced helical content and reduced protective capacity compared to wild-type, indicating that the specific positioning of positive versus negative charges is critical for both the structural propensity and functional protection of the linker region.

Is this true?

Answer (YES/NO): NO